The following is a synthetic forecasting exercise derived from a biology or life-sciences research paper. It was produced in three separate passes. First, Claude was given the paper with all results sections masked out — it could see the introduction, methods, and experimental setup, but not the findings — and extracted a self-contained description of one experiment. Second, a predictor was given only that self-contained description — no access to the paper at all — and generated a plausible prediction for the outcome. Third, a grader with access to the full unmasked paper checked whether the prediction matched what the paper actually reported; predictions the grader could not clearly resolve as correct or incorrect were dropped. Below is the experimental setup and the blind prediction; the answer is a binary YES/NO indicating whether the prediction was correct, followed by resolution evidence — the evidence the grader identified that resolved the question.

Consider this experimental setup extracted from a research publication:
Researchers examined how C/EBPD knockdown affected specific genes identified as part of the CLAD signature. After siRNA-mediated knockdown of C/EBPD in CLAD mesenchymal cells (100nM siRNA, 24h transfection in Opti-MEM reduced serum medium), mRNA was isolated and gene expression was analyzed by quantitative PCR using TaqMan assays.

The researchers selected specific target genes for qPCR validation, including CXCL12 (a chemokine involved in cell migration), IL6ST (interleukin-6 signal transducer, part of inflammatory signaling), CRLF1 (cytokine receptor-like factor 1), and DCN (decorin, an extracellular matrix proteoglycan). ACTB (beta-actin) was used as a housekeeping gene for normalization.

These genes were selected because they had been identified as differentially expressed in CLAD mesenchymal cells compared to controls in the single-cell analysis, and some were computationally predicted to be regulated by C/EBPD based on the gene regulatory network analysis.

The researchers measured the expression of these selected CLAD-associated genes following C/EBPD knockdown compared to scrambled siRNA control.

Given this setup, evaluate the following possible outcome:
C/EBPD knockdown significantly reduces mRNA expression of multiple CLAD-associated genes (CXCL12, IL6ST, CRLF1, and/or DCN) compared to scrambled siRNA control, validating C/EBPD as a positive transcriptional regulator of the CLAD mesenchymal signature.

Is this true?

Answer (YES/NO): YES